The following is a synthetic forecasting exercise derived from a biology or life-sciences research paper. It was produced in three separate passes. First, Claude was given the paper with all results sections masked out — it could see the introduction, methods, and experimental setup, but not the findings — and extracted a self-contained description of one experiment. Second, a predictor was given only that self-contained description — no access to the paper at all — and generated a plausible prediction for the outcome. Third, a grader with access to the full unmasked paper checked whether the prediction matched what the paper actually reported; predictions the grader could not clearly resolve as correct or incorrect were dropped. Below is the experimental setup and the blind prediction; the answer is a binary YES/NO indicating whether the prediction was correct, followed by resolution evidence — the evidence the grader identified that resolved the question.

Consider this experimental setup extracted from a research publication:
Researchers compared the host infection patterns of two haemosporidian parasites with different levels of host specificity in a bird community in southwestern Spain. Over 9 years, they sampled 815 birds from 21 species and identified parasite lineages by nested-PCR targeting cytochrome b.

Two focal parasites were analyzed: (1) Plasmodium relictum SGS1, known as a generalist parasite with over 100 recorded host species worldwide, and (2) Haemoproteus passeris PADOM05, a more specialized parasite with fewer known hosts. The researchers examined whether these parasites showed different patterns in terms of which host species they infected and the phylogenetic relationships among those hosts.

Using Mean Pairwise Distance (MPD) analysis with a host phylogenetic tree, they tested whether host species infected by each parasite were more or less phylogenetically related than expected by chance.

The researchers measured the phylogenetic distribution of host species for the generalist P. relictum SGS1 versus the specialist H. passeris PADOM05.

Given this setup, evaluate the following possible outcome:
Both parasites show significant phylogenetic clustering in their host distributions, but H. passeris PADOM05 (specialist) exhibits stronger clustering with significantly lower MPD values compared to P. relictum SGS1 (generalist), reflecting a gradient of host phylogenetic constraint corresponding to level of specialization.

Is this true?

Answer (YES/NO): NO